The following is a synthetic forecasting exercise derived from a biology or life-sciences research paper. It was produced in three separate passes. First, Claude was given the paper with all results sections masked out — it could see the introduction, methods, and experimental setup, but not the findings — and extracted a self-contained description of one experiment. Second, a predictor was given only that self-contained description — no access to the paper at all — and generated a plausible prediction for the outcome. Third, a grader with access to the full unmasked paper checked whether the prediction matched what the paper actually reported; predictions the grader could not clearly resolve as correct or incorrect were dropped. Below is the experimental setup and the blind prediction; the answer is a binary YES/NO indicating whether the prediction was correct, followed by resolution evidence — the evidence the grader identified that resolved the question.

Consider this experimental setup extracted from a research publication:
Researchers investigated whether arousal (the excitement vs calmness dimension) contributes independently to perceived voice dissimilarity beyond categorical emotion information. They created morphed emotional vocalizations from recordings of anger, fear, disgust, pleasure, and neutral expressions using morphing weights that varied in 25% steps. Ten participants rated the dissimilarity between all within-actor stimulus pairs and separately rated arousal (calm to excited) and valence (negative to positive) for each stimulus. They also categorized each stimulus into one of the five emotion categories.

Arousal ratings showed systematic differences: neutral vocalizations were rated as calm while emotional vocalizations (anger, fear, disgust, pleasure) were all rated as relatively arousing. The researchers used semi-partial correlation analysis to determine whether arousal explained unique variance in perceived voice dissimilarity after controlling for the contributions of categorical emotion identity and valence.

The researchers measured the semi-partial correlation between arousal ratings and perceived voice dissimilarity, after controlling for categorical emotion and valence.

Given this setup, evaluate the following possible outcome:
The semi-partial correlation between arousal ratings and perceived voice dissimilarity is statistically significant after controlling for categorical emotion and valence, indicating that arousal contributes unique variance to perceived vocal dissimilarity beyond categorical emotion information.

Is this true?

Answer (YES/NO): YES